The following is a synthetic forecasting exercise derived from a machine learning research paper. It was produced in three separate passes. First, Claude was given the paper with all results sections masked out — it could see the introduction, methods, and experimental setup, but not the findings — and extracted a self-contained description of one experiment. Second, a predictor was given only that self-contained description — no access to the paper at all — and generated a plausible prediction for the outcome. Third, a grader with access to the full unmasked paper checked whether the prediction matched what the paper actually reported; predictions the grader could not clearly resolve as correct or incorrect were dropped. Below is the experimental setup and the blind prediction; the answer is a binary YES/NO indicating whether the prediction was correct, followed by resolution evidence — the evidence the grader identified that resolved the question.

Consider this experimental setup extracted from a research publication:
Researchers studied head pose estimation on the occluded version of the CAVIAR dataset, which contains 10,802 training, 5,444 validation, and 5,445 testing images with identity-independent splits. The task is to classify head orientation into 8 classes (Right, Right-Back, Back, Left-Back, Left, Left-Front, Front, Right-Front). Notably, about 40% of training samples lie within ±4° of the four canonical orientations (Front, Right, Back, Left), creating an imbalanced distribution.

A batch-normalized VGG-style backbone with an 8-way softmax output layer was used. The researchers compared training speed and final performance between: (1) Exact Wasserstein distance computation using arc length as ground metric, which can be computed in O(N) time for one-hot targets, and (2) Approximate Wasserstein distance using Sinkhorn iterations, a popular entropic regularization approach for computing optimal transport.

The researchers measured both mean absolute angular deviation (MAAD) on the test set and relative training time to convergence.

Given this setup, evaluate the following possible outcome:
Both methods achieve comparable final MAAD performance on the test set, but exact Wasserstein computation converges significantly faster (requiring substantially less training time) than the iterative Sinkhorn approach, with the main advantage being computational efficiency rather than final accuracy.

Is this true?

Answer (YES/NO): NO